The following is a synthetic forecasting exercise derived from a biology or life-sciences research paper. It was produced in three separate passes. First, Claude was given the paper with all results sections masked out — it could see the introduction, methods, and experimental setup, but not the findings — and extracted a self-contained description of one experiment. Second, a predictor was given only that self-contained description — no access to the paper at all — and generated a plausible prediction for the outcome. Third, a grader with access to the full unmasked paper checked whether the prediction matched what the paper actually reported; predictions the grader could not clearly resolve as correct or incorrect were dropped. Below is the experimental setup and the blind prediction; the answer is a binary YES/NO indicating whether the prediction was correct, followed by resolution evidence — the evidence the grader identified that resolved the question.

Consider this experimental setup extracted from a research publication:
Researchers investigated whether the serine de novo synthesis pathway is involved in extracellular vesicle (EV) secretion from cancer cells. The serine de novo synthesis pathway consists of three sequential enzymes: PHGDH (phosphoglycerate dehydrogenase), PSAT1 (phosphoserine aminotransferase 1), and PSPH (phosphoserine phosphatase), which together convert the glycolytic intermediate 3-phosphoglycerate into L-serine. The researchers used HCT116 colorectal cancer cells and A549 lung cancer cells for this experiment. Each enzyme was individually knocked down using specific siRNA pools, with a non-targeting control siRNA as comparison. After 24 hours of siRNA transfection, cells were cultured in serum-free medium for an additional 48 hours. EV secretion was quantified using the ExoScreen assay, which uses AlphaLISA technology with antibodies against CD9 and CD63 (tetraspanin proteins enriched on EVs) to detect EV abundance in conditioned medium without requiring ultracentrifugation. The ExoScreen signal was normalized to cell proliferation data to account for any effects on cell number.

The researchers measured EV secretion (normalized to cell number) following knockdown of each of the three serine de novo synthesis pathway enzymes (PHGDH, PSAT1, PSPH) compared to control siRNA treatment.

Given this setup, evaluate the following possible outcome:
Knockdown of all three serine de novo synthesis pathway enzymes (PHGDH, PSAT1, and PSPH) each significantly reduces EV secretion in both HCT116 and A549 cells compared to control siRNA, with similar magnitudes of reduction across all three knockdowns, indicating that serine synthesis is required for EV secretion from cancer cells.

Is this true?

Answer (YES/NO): NO